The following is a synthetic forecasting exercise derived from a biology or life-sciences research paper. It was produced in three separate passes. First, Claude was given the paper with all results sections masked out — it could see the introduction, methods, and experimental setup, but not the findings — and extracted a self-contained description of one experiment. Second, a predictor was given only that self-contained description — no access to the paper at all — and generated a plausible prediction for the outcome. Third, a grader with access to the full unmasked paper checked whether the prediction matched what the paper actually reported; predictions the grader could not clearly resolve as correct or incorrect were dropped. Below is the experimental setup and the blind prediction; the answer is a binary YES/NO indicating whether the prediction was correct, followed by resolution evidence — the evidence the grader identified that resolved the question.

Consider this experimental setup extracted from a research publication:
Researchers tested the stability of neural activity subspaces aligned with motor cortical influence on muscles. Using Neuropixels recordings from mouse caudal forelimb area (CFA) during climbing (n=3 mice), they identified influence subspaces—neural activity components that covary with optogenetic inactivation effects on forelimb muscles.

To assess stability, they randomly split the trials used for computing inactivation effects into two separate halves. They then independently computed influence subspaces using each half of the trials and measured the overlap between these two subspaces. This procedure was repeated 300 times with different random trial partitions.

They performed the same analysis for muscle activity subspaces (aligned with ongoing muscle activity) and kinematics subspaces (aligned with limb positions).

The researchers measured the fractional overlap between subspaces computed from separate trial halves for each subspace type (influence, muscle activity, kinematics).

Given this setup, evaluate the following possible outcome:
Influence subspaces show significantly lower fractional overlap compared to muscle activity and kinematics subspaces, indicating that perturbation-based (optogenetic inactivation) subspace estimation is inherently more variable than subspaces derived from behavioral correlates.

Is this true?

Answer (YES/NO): NO